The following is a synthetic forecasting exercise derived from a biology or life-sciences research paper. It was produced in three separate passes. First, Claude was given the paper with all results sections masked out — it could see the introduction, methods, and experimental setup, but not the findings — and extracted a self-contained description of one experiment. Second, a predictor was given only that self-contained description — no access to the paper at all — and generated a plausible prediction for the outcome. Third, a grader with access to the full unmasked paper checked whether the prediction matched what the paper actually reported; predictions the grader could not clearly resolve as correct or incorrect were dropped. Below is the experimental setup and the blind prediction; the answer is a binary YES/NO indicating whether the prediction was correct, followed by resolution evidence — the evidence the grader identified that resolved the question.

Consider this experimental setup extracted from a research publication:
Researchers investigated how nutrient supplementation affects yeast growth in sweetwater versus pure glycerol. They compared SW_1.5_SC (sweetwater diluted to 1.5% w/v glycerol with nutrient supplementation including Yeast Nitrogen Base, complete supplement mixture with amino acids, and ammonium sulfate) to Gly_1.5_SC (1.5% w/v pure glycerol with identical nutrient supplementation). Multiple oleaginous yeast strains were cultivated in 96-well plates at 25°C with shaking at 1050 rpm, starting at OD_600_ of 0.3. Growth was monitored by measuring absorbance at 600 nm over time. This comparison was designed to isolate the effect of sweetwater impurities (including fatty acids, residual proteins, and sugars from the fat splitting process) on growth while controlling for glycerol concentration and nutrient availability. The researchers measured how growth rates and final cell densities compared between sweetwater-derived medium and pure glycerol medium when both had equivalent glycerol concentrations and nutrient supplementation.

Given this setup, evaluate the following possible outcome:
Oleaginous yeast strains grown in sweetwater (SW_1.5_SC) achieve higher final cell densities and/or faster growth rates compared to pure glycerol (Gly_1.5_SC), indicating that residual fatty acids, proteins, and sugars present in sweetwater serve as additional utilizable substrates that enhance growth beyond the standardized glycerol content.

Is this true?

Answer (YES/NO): NO